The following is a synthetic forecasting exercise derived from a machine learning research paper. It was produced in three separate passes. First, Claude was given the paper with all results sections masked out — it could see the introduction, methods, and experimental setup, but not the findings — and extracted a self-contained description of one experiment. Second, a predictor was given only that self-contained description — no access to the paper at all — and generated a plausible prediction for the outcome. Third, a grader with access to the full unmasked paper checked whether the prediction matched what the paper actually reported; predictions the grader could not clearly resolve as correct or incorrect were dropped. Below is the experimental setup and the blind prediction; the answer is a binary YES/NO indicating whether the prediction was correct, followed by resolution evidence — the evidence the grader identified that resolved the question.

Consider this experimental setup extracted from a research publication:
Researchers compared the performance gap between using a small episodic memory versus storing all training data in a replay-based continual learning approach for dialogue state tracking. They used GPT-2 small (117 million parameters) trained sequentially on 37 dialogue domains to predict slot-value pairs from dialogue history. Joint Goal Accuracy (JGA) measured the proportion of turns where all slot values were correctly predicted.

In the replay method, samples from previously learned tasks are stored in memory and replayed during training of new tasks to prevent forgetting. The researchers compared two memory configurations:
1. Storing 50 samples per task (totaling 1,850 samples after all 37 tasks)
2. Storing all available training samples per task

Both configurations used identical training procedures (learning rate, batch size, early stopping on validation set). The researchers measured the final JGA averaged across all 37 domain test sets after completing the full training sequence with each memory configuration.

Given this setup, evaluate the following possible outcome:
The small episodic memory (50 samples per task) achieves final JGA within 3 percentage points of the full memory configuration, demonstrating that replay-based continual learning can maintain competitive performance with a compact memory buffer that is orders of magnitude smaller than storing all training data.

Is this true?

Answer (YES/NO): NO